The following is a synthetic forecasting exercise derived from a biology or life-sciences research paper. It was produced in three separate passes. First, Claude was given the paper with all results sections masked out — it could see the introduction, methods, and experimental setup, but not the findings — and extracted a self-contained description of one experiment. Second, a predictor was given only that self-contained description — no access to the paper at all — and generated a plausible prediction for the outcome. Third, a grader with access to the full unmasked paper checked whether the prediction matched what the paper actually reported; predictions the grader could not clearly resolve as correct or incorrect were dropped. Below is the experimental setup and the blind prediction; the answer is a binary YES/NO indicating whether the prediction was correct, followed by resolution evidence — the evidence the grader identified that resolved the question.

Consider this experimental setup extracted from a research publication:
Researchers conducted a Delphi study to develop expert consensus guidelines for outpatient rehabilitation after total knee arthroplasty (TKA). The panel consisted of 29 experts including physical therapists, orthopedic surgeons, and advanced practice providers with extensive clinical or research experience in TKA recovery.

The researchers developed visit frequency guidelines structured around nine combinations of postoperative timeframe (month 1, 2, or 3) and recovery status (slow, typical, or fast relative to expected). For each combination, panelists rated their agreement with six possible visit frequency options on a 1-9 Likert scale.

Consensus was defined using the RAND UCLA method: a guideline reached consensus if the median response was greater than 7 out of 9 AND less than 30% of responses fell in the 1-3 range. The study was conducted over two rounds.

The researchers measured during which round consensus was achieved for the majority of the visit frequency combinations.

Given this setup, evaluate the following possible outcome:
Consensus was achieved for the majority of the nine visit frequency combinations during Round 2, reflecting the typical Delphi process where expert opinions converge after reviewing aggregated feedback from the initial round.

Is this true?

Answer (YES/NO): NO